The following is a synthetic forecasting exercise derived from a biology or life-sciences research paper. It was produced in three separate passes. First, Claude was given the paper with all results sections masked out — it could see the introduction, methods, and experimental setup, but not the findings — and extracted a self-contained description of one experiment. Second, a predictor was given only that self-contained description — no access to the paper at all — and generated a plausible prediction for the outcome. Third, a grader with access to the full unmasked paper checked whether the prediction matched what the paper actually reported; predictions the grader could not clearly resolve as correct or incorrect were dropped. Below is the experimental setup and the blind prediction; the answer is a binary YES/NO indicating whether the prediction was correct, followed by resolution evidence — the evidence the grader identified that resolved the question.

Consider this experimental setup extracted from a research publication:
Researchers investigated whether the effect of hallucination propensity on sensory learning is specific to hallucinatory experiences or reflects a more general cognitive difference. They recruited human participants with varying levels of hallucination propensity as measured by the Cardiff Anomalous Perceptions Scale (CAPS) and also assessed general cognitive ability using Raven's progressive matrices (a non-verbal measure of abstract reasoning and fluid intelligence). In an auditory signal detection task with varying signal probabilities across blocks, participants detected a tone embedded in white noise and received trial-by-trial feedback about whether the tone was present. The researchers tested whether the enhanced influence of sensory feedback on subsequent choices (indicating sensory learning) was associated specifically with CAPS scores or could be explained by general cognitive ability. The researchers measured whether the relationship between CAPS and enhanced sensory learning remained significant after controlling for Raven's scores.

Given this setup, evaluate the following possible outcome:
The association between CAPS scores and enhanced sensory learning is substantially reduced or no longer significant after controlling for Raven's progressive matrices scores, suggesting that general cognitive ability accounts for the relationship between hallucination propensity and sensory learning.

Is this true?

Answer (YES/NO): NO